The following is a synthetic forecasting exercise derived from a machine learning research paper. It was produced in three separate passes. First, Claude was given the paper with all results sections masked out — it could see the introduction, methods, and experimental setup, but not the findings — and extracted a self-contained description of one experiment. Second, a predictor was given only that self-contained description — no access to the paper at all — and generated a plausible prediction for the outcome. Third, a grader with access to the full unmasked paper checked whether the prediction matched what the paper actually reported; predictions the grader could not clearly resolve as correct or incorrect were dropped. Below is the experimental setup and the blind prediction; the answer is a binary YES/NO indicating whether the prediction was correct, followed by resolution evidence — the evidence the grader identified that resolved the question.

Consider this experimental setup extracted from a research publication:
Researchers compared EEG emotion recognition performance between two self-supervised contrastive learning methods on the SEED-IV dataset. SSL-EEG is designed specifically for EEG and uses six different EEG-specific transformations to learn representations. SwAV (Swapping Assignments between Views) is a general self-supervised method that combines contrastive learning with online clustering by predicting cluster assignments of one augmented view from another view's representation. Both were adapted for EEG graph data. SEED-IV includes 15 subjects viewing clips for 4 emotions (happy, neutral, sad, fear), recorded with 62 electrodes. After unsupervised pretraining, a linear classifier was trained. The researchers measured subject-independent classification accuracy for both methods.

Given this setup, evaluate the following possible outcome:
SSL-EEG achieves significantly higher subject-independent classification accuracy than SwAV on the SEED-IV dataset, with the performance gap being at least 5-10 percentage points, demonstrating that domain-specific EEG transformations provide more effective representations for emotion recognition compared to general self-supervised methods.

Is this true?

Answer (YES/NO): NO